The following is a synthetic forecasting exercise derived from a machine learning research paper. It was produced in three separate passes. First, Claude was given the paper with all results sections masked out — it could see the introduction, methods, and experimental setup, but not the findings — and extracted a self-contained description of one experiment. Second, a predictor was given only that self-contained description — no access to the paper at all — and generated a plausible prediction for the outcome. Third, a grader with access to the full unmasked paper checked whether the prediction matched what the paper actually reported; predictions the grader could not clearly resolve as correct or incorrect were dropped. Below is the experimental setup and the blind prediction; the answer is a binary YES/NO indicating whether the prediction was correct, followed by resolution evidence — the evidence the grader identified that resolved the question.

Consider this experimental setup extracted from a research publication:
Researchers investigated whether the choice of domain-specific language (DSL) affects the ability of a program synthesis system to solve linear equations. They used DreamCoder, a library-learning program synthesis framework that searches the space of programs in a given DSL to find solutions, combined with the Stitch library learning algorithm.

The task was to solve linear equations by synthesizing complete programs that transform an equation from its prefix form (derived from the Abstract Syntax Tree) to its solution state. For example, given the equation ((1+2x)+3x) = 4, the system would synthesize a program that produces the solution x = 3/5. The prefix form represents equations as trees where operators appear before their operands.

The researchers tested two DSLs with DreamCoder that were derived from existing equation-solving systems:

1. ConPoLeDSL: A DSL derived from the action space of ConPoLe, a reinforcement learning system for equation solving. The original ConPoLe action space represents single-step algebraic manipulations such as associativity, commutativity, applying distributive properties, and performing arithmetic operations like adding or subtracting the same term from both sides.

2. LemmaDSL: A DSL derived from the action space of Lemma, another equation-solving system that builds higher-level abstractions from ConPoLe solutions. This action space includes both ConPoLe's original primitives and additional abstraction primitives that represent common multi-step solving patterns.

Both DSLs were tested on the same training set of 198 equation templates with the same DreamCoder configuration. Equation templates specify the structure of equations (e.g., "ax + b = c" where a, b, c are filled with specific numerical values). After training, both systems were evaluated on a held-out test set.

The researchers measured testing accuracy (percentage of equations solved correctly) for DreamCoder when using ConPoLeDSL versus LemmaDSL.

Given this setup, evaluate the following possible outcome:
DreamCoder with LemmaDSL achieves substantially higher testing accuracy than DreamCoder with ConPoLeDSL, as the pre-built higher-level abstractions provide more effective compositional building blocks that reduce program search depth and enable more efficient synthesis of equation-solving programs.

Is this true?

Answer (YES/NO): YES